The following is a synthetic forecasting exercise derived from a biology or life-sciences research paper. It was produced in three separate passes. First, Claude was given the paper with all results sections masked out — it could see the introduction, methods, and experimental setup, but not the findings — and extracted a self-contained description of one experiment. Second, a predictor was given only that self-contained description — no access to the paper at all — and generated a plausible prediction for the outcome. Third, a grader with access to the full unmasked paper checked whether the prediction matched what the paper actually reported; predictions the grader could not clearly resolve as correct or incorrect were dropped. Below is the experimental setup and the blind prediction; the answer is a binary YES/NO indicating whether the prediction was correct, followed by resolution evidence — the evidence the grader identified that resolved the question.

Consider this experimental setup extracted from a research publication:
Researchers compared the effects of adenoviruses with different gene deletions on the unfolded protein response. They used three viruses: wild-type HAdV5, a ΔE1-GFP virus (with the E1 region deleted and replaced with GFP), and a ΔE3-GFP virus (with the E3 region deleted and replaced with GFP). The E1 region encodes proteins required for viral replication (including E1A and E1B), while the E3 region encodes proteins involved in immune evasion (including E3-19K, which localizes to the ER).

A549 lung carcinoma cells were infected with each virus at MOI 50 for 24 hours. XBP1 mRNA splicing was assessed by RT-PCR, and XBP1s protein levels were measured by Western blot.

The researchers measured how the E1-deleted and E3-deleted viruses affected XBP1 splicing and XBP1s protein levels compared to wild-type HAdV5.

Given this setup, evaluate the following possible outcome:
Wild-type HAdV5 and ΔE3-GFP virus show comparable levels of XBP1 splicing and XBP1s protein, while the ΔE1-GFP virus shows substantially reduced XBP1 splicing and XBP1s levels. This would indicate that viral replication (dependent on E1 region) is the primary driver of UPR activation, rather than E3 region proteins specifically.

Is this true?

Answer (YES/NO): NO